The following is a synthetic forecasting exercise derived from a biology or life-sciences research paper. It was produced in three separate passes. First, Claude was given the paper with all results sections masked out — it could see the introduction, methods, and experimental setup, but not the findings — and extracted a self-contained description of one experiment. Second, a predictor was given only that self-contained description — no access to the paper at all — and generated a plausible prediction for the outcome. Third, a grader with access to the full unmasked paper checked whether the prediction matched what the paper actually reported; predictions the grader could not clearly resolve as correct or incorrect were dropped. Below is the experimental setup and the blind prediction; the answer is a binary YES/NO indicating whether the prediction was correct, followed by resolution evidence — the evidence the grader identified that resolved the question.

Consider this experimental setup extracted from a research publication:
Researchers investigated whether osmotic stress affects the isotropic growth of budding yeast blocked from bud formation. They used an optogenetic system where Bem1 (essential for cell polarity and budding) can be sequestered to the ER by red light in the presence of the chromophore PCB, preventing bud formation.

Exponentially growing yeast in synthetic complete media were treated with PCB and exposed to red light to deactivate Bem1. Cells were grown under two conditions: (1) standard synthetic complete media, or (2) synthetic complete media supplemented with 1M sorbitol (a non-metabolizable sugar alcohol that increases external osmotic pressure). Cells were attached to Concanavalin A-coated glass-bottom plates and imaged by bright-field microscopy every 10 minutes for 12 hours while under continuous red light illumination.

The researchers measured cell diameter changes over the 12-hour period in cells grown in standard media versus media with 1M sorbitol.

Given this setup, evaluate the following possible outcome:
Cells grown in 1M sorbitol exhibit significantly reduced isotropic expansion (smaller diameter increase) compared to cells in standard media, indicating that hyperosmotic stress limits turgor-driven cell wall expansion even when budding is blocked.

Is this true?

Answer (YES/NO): NO